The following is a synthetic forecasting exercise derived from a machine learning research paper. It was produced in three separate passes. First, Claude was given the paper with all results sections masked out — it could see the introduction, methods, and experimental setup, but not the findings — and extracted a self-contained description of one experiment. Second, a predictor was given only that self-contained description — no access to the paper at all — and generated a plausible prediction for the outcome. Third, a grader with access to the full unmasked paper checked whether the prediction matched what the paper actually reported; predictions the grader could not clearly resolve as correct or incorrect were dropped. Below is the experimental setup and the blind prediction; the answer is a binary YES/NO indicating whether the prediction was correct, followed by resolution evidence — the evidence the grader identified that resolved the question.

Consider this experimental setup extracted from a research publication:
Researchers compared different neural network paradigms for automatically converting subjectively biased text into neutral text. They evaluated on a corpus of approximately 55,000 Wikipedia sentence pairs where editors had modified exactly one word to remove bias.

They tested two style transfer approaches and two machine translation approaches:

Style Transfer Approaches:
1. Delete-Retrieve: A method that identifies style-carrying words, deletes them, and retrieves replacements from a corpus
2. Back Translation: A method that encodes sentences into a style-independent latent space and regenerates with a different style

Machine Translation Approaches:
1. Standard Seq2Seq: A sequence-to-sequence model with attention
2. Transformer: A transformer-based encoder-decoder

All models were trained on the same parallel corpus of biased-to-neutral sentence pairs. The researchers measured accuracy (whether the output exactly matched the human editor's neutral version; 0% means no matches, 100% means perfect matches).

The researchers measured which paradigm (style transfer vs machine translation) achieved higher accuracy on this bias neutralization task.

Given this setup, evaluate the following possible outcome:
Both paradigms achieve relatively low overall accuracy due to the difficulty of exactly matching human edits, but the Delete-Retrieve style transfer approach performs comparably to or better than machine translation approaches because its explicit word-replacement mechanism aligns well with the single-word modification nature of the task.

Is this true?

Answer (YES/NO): NO